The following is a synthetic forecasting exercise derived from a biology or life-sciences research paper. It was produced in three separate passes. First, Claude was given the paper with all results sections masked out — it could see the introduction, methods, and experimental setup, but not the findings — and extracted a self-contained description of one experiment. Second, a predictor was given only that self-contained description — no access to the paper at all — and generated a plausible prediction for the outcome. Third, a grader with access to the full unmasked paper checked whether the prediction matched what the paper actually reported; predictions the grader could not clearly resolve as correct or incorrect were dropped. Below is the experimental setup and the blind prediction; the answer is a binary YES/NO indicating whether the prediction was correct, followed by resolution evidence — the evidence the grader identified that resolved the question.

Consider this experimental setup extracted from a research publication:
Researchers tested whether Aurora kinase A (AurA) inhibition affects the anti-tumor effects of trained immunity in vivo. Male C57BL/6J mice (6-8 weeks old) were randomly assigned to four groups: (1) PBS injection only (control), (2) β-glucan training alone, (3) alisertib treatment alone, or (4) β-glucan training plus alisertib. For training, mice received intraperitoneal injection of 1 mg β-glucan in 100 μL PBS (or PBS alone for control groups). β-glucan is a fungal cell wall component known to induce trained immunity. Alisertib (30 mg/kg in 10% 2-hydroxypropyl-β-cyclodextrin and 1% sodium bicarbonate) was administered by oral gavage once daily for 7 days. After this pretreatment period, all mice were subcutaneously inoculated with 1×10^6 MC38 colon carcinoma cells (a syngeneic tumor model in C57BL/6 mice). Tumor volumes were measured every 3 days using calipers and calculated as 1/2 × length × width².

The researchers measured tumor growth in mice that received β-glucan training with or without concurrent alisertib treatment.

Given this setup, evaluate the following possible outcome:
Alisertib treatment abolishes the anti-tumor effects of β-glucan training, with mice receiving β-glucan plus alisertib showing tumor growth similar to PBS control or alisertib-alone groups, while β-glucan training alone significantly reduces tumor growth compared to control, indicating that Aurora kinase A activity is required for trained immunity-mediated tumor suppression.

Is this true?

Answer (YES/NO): YES